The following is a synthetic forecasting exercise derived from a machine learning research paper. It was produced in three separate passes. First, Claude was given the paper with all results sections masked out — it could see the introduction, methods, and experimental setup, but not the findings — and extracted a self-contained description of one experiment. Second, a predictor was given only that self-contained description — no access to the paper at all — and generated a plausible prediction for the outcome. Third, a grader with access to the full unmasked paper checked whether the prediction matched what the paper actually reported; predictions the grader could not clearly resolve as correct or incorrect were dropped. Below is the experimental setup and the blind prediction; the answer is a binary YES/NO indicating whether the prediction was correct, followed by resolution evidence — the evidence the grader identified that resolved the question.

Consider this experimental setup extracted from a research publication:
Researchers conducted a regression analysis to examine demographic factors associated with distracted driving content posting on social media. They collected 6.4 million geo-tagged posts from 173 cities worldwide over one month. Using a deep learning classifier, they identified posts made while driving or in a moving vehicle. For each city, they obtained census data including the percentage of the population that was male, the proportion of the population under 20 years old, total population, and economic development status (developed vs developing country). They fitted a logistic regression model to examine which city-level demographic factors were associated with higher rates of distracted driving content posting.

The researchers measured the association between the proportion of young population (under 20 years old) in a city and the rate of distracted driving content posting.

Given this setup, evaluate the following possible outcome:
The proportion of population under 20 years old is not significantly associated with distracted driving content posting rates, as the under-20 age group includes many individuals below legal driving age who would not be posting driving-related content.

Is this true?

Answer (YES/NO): NO